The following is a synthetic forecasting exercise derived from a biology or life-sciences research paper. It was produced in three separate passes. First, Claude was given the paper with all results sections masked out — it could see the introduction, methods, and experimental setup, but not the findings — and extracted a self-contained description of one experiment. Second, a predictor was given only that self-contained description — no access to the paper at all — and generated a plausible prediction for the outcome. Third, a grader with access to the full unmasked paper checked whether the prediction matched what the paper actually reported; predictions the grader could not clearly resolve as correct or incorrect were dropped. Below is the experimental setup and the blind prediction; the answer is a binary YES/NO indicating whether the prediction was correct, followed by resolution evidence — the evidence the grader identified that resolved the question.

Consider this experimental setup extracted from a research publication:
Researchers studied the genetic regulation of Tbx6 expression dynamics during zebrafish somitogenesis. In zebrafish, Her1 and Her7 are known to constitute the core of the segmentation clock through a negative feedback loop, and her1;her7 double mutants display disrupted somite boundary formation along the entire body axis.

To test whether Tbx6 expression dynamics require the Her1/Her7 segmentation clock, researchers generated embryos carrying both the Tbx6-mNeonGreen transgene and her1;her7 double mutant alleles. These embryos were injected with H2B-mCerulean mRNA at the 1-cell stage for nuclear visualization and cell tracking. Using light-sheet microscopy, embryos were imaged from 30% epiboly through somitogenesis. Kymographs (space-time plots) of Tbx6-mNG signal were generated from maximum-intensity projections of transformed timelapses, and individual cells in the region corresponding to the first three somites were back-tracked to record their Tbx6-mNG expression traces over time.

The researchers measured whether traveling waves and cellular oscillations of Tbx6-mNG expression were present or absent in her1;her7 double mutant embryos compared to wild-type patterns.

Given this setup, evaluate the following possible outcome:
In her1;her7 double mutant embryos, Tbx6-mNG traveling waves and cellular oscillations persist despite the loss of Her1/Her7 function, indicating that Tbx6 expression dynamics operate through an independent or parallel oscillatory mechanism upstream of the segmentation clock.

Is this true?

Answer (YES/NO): NO